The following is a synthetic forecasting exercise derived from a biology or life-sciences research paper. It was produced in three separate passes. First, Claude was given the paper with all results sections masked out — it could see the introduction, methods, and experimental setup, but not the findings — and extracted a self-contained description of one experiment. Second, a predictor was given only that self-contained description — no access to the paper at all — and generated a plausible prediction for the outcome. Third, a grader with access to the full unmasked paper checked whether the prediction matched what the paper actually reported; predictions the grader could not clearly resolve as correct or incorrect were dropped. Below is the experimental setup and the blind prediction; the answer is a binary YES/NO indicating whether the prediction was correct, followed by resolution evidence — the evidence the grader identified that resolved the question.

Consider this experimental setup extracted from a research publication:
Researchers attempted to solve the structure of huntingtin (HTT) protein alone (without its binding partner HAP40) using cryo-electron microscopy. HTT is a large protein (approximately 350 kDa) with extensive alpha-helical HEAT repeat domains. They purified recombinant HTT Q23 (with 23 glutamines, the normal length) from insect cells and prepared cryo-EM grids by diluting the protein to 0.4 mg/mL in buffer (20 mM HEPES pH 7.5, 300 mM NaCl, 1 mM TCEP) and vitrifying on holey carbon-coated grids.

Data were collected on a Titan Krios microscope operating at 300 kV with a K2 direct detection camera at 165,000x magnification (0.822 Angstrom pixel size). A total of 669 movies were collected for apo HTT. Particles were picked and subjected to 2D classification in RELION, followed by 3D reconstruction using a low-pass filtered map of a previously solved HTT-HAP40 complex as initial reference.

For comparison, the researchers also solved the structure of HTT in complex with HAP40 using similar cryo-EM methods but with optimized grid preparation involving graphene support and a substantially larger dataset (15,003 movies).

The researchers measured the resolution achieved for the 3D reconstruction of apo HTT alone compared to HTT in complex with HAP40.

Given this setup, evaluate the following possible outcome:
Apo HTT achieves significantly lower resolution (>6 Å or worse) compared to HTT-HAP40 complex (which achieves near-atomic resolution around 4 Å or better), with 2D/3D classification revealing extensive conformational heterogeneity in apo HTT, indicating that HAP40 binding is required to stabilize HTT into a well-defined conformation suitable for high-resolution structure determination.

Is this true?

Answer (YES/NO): YES